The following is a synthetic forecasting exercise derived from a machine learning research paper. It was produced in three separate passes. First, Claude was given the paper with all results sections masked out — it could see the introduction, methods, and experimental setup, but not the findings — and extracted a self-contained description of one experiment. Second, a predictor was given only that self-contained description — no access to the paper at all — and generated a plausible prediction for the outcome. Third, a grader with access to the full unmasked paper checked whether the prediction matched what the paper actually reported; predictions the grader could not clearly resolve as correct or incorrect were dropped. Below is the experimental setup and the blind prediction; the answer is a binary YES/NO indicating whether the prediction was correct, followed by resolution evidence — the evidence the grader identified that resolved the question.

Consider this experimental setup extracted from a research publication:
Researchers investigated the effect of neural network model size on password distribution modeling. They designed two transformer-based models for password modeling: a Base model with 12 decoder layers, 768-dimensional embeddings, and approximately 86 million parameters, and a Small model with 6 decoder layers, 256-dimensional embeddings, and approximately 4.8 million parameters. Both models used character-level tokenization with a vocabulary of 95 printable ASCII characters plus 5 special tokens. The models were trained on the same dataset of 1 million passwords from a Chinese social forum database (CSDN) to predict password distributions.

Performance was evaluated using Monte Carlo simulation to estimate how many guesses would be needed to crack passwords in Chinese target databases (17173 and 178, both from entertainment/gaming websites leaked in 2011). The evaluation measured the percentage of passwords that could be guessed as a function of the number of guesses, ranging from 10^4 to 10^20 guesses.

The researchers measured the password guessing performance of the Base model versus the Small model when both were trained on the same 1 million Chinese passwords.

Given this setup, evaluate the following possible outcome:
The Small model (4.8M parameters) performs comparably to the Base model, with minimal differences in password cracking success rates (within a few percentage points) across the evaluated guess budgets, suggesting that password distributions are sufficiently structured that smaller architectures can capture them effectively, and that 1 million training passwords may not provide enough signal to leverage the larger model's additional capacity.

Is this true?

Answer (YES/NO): YES